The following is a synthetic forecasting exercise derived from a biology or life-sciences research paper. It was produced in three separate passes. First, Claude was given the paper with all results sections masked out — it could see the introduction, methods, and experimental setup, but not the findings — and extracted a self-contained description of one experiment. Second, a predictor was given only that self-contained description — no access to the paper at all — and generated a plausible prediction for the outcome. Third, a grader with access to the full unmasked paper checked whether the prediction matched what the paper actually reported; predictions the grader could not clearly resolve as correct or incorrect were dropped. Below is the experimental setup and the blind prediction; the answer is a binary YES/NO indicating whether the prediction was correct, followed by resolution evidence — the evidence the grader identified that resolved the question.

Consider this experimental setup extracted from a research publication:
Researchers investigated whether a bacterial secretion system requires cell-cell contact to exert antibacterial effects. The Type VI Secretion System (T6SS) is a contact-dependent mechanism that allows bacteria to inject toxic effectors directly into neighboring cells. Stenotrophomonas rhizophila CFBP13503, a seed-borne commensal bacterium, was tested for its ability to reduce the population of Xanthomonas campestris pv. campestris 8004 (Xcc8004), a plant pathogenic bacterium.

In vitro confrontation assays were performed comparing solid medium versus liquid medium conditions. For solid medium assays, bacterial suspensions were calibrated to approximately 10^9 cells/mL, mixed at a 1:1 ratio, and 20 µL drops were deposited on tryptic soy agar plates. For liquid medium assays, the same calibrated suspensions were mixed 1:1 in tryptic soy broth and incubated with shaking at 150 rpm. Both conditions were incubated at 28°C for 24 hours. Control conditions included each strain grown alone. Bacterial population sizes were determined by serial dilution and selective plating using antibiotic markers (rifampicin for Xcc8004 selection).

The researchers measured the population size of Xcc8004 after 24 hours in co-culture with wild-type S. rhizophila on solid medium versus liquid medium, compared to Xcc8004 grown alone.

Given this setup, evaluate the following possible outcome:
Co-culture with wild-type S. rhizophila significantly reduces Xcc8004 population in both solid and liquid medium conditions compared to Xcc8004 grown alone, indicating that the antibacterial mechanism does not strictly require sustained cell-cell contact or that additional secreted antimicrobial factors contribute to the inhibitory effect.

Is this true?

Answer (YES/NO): NO